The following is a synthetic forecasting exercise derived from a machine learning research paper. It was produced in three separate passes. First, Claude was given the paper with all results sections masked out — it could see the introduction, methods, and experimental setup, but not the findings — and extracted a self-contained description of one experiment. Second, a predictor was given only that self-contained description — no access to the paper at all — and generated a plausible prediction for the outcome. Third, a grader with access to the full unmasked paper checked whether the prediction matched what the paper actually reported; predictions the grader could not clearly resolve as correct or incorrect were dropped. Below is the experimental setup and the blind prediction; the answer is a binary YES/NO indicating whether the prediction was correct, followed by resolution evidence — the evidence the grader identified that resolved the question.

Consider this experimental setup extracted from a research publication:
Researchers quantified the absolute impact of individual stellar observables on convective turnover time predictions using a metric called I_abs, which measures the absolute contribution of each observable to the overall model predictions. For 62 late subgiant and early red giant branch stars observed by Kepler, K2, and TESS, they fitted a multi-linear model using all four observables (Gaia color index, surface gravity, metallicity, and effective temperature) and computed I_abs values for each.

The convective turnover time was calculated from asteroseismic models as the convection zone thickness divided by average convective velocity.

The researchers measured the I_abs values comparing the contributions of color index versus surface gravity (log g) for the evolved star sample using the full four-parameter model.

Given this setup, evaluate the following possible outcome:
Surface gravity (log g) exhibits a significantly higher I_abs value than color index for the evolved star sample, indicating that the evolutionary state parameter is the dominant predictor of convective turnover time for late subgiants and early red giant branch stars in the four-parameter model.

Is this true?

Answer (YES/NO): NO